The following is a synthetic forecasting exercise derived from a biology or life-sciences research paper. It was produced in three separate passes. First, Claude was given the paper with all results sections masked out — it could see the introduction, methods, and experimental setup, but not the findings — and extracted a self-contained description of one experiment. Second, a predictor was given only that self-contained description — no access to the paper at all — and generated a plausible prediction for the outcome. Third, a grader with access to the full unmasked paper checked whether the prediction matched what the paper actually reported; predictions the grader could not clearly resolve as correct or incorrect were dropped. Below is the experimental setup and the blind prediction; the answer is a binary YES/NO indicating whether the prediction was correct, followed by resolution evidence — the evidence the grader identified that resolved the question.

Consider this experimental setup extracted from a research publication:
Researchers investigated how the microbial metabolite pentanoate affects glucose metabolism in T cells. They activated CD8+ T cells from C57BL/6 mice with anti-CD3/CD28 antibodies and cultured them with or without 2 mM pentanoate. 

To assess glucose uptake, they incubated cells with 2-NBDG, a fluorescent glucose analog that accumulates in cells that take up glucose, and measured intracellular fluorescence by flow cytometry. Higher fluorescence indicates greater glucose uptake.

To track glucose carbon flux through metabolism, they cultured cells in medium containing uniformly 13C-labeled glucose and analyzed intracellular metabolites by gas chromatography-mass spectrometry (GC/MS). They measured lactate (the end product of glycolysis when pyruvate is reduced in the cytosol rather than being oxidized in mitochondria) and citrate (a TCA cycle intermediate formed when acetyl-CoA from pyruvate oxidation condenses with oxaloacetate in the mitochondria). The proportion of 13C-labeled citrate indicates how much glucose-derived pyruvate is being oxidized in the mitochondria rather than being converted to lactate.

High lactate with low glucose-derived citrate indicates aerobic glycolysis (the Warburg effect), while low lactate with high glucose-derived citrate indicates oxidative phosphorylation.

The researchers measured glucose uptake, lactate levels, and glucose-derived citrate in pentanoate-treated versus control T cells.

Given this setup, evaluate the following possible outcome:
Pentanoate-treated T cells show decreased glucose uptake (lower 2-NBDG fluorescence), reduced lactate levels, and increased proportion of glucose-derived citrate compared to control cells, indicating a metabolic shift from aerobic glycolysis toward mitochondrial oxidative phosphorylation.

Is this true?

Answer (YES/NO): NO